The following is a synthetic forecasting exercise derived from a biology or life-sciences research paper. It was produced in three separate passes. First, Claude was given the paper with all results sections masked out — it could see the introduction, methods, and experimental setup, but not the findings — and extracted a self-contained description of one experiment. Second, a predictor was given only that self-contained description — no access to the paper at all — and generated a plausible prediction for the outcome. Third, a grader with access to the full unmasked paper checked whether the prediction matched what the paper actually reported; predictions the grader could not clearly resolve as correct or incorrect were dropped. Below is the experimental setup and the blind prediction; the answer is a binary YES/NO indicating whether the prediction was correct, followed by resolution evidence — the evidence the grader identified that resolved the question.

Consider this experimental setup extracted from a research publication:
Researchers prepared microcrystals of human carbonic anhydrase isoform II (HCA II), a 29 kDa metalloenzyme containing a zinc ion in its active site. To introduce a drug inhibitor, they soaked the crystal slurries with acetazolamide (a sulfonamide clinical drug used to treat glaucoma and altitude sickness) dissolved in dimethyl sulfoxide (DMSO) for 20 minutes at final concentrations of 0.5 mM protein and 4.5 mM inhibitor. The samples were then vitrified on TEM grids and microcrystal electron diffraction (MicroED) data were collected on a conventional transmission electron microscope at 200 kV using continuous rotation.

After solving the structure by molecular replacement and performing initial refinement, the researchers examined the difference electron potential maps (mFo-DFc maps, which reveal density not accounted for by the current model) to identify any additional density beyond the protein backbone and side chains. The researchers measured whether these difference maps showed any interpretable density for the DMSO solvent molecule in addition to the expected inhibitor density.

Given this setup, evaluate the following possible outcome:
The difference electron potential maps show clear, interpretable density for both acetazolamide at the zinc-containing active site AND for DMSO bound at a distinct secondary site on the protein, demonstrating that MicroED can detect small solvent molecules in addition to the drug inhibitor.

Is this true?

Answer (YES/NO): YES